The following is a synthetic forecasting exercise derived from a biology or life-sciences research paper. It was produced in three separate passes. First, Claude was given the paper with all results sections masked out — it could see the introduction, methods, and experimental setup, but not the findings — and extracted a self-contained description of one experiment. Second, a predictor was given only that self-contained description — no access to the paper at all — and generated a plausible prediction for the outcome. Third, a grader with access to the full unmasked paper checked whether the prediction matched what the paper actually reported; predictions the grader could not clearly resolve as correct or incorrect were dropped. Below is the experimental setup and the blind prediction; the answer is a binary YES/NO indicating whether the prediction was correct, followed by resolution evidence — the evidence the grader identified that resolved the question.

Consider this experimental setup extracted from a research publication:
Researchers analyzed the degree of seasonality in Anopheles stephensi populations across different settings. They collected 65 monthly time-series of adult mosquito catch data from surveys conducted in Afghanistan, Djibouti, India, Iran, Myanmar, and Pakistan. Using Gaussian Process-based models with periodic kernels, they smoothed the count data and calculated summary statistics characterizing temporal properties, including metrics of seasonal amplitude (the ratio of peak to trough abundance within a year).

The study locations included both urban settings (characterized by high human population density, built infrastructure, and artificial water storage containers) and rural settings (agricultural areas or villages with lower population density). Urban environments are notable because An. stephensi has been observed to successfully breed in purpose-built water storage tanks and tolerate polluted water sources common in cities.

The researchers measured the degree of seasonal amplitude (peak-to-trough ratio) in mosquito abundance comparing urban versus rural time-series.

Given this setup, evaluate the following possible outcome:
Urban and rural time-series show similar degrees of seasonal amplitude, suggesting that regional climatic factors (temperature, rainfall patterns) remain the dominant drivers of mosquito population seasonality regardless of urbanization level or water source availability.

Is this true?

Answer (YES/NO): NO